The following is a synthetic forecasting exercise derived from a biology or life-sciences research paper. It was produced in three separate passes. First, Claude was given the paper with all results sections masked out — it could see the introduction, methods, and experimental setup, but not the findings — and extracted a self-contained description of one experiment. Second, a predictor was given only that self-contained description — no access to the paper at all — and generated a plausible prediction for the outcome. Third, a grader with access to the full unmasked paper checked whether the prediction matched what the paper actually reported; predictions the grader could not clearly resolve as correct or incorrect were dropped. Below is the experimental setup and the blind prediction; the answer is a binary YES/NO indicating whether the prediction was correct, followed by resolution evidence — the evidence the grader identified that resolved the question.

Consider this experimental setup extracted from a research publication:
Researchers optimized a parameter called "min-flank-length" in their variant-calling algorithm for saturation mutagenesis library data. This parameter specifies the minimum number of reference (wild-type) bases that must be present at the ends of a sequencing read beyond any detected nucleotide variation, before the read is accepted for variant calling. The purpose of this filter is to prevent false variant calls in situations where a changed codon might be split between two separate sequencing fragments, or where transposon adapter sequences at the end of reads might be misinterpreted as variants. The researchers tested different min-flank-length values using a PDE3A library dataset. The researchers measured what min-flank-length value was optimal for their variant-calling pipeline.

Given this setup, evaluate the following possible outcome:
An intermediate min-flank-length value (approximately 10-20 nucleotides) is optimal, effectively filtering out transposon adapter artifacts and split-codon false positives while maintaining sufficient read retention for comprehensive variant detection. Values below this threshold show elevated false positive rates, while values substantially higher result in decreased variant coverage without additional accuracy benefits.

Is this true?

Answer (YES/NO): NO